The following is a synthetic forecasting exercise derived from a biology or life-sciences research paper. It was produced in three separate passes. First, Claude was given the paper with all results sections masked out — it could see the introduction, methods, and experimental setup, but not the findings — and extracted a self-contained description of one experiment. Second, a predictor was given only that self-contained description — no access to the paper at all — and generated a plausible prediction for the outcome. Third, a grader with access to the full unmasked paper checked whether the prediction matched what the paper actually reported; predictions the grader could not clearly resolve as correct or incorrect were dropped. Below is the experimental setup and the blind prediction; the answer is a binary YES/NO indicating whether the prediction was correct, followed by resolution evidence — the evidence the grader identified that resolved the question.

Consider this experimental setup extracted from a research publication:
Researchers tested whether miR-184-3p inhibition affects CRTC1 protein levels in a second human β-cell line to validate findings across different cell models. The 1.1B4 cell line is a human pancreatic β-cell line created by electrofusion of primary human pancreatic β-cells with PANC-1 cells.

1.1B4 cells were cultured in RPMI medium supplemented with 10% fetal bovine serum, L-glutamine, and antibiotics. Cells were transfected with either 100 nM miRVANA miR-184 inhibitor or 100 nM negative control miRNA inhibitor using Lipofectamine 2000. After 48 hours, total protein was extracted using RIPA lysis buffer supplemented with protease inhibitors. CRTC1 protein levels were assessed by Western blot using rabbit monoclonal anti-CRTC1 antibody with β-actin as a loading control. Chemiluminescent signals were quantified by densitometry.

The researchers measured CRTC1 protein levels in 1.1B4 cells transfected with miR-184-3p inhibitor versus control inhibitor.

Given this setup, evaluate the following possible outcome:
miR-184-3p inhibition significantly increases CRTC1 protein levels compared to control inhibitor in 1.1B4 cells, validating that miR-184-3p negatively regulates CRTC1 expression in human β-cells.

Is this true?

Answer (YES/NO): YES